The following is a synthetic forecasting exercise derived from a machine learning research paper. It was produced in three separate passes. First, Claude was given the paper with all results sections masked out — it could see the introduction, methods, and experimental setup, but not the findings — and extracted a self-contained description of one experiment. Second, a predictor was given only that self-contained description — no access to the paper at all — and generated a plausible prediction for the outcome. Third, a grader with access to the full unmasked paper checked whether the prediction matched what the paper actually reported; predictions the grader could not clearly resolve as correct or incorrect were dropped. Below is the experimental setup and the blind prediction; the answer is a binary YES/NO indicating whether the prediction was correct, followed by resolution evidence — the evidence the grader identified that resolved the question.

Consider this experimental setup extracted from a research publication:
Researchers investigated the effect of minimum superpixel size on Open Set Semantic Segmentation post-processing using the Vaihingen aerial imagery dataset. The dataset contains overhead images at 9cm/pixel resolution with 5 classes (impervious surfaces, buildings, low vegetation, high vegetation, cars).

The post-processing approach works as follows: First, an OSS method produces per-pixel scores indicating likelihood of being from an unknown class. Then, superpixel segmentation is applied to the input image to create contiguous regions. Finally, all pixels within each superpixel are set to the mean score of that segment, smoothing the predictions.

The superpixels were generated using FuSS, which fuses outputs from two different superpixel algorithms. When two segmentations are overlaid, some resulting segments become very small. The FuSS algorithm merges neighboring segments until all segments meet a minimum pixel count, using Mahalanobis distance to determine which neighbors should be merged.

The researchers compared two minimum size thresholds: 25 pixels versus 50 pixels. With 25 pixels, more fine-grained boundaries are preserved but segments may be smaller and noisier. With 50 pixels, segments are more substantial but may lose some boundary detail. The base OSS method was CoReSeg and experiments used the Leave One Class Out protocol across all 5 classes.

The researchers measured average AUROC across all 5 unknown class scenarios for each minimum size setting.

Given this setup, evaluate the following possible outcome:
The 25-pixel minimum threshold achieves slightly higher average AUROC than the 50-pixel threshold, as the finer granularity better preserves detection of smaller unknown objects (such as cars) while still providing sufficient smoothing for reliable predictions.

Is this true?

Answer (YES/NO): NO